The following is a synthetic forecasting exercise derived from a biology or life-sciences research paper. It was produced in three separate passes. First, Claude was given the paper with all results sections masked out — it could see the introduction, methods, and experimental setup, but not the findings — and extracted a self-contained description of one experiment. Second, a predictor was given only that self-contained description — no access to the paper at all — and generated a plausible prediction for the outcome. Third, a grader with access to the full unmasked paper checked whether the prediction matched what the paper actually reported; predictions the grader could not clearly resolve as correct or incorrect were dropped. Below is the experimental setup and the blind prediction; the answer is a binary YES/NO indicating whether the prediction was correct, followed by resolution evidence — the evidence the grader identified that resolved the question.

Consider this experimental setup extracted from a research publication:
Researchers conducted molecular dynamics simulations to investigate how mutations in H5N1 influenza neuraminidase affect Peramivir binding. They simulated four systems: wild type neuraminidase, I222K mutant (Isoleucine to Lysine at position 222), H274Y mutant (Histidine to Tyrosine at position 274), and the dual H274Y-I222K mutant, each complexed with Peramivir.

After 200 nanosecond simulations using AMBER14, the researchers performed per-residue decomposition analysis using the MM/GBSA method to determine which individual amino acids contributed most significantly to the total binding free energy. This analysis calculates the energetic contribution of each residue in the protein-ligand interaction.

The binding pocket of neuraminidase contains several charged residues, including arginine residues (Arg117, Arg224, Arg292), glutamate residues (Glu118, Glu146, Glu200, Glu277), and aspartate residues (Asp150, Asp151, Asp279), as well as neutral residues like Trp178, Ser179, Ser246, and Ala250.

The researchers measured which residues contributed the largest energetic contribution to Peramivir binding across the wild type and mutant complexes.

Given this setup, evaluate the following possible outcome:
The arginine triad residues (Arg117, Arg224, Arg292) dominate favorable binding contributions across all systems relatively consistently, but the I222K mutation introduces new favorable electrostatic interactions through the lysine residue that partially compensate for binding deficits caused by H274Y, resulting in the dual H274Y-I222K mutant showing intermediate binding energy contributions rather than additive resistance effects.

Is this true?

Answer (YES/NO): NO